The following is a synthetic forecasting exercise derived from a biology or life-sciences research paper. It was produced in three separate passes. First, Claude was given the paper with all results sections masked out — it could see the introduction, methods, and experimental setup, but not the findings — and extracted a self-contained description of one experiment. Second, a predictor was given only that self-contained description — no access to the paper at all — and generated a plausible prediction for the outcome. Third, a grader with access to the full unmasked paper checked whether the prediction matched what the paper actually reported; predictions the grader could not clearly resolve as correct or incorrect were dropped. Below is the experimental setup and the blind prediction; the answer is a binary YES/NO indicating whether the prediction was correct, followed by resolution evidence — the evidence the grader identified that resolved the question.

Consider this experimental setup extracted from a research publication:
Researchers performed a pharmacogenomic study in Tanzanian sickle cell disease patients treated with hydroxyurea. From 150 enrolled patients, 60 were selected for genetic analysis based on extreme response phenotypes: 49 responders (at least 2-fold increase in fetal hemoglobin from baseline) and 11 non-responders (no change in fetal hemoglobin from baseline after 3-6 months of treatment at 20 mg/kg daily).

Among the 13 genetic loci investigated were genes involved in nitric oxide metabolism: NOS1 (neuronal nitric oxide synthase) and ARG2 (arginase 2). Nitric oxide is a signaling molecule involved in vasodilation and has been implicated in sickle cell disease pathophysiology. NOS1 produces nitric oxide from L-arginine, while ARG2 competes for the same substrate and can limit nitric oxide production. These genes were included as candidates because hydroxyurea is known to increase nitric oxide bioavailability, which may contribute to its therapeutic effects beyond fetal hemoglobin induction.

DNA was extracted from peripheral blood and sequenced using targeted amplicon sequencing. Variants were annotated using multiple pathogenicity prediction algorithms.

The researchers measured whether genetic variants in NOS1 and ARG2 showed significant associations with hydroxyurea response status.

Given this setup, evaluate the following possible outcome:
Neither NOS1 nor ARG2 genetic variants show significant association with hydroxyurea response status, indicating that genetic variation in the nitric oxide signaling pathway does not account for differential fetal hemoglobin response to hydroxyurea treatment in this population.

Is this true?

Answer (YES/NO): NO